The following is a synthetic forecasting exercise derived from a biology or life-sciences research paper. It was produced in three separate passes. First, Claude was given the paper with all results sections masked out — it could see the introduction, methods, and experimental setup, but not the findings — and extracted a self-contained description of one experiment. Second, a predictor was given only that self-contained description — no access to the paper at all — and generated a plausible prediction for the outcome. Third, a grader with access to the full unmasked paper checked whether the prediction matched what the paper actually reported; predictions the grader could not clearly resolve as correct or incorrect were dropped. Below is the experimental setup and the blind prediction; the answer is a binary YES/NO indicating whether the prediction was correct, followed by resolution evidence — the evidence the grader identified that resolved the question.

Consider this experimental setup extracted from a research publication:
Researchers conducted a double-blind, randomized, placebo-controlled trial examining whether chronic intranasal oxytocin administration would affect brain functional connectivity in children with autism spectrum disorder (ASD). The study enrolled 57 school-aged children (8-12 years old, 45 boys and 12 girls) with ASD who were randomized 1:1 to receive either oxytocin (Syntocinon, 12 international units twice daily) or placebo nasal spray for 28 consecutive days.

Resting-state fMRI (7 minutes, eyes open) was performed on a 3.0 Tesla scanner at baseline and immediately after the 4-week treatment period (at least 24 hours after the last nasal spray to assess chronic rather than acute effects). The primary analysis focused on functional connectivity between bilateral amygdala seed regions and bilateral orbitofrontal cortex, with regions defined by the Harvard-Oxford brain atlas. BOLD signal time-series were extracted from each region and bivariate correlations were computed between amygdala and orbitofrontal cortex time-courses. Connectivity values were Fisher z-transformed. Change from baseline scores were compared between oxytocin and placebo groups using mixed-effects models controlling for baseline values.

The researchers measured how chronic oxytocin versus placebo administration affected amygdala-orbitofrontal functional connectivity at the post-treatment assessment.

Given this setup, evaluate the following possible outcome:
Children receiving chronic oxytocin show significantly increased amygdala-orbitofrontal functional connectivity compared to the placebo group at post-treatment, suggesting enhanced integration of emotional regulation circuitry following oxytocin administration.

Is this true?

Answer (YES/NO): NO